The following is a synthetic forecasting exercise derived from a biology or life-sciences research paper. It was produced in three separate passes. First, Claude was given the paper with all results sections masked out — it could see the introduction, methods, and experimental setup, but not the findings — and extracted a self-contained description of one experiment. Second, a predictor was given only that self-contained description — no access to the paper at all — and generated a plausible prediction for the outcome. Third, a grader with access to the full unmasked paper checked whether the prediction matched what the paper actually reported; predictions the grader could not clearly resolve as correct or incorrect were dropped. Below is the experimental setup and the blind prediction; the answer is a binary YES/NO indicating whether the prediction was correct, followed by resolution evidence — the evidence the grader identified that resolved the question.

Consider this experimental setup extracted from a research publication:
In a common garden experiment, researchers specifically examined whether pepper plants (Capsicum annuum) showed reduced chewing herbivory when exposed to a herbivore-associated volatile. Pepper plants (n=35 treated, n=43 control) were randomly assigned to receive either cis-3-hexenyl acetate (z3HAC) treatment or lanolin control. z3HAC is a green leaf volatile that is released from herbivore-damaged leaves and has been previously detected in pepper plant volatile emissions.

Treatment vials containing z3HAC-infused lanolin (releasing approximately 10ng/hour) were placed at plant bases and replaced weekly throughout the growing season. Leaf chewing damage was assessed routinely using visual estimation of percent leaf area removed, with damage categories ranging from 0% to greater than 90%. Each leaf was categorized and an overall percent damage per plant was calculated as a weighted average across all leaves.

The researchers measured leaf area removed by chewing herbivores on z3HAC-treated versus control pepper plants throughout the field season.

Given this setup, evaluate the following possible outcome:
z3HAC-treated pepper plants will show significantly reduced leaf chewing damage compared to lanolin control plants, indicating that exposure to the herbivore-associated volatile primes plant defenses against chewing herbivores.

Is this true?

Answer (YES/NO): NO